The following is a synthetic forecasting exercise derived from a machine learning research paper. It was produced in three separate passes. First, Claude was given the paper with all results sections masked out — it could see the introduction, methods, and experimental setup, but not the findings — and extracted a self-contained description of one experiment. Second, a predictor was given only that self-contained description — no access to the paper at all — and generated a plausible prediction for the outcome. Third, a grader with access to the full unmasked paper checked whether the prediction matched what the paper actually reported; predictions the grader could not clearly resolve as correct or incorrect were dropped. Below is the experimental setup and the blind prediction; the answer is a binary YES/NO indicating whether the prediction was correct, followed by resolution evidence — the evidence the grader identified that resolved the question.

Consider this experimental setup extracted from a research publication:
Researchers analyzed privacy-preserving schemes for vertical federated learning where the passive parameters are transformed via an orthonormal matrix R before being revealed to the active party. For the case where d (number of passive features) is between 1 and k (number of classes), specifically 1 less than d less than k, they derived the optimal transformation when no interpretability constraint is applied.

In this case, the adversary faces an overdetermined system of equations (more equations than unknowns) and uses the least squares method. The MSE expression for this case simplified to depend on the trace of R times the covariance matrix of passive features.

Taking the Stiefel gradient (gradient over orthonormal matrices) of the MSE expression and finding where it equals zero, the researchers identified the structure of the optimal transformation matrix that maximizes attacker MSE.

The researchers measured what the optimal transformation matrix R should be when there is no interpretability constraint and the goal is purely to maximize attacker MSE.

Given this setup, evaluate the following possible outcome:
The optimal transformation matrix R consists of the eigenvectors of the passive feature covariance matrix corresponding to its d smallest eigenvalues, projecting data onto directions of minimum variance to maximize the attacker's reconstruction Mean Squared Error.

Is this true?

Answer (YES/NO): NO